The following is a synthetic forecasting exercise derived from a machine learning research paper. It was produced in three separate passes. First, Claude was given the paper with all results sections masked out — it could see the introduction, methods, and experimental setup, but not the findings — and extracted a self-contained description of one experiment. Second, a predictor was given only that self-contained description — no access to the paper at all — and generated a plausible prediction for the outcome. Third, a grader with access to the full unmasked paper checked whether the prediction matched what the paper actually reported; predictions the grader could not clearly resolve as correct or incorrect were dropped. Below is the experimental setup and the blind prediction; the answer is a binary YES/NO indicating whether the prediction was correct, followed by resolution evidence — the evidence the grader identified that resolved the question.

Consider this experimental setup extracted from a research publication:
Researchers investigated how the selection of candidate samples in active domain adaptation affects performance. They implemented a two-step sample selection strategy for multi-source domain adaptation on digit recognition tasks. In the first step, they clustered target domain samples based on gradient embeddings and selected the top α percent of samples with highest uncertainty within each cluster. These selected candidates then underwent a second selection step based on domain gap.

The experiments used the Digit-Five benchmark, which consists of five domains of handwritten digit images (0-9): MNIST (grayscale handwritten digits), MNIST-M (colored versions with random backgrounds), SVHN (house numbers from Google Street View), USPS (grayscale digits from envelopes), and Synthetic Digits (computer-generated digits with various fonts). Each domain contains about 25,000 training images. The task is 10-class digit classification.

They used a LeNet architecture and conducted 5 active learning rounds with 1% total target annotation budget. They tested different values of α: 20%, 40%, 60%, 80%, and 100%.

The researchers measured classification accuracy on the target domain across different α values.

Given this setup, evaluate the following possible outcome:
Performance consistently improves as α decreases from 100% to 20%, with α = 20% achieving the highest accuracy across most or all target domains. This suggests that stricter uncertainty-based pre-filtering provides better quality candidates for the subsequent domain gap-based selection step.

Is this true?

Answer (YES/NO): NO